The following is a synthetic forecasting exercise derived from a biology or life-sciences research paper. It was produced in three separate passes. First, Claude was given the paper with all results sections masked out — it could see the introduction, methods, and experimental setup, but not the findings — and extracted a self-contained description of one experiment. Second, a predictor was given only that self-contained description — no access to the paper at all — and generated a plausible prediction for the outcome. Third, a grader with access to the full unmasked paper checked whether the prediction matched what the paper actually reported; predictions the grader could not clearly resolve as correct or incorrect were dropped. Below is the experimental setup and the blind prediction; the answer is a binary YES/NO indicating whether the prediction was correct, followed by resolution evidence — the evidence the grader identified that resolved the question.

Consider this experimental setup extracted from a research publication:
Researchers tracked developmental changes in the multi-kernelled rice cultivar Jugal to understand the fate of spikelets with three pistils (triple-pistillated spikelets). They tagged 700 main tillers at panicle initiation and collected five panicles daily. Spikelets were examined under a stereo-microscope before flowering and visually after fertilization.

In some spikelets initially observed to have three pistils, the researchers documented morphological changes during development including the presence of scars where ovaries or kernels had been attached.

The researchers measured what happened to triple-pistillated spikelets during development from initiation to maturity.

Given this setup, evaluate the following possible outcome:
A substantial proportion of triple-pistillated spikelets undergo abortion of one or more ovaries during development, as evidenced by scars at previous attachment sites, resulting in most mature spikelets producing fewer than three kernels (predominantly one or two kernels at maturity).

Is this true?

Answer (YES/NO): YES